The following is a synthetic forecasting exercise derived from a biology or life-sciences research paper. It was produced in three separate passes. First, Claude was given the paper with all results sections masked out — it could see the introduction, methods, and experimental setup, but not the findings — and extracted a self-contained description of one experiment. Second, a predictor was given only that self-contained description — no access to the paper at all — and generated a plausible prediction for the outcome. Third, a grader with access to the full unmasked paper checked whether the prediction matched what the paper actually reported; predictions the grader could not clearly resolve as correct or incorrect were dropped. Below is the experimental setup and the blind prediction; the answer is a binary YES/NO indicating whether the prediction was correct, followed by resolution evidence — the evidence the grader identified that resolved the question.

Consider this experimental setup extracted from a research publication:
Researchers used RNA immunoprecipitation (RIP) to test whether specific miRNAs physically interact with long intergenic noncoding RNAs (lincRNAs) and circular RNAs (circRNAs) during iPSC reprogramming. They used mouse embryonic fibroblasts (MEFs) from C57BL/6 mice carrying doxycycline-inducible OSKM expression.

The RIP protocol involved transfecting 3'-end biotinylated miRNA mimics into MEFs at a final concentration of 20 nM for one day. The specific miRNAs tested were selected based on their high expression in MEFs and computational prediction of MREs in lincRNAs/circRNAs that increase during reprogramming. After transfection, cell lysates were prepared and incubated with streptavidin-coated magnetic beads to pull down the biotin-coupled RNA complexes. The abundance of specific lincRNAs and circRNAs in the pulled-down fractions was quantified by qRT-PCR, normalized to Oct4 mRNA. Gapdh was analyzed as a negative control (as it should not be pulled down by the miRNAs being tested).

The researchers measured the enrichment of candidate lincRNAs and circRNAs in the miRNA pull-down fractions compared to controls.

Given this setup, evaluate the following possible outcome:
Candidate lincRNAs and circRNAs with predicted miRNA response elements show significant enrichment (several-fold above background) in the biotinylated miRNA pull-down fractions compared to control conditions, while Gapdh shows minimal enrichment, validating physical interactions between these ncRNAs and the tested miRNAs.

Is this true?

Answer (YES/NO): YES